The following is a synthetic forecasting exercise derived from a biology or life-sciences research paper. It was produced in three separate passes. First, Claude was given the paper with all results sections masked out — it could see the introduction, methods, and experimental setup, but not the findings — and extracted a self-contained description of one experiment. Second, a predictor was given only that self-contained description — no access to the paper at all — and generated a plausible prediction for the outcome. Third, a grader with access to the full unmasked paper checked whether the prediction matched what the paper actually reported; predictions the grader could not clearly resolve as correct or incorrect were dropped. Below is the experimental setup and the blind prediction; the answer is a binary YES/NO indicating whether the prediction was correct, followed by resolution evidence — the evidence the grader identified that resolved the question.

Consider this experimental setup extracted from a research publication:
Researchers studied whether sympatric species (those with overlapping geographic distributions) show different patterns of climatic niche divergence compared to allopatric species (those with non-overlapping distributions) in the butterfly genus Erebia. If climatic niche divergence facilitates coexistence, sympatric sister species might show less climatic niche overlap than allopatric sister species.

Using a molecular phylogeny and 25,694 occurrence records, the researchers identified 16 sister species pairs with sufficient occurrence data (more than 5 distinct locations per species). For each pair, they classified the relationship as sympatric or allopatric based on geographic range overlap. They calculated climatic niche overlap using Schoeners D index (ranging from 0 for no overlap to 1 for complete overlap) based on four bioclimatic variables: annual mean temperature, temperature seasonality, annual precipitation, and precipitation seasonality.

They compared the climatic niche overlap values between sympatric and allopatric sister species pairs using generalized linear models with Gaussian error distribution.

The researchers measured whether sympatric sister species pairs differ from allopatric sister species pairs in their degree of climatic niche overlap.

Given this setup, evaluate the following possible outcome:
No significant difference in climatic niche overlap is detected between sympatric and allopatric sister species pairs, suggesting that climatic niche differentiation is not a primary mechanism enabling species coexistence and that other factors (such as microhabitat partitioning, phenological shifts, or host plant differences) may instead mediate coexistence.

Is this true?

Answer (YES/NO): YES